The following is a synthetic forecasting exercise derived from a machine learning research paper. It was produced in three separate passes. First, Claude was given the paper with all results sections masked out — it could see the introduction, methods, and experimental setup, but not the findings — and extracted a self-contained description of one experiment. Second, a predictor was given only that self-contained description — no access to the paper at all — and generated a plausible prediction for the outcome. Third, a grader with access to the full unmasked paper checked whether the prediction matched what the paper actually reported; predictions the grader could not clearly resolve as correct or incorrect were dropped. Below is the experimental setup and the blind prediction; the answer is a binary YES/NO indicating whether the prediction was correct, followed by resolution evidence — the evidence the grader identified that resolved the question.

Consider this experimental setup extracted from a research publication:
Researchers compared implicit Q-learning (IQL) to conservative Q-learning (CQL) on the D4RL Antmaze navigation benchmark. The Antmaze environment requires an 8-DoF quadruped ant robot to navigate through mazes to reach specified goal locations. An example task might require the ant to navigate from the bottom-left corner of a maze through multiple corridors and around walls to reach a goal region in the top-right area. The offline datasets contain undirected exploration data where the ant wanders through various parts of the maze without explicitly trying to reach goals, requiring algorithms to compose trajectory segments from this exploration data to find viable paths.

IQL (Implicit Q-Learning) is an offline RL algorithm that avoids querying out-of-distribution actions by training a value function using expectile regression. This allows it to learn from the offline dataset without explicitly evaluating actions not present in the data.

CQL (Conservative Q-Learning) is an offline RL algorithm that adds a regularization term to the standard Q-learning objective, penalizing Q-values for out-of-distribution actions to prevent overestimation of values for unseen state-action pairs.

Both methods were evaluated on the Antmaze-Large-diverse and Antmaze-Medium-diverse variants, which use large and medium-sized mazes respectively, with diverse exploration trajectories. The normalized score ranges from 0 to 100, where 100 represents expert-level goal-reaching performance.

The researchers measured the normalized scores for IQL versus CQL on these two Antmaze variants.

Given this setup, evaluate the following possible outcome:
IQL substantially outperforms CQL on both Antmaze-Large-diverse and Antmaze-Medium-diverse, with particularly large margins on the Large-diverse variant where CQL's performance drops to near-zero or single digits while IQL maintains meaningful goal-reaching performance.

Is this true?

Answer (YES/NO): NO